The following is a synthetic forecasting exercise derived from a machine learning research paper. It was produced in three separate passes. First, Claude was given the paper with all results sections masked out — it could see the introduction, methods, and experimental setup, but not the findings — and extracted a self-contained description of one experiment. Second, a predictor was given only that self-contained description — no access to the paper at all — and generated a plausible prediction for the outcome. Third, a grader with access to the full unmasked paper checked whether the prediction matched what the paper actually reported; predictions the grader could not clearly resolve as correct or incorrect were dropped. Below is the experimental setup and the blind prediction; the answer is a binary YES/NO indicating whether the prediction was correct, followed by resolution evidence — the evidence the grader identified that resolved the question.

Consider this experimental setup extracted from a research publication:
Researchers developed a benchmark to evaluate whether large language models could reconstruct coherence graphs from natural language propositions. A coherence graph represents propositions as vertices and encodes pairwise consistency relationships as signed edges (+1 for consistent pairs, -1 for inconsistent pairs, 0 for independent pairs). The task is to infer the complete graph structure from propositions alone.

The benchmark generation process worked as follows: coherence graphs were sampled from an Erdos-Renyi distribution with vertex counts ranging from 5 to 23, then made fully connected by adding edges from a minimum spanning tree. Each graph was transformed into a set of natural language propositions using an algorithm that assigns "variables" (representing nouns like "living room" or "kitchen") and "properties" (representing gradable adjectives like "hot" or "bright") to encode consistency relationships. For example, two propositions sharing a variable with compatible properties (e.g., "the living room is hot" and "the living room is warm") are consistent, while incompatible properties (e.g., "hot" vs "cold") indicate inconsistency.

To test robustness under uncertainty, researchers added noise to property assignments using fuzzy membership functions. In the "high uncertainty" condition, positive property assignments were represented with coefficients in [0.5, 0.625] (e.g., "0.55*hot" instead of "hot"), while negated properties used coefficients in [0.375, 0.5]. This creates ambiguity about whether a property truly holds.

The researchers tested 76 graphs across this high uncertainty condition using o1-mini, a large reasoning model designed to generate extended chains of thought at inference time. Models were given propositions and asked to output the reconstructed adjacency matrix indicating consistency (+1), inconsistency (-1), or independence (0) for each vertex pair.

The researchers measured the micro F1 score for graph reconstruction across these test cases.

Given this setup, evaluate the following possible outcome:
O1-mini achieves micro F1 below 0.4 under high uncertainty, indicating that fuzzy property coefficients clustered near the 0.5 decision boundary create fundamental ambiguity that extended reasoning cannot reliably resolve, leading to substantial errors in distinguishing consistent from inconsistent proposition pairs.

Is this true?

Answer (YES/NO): NO